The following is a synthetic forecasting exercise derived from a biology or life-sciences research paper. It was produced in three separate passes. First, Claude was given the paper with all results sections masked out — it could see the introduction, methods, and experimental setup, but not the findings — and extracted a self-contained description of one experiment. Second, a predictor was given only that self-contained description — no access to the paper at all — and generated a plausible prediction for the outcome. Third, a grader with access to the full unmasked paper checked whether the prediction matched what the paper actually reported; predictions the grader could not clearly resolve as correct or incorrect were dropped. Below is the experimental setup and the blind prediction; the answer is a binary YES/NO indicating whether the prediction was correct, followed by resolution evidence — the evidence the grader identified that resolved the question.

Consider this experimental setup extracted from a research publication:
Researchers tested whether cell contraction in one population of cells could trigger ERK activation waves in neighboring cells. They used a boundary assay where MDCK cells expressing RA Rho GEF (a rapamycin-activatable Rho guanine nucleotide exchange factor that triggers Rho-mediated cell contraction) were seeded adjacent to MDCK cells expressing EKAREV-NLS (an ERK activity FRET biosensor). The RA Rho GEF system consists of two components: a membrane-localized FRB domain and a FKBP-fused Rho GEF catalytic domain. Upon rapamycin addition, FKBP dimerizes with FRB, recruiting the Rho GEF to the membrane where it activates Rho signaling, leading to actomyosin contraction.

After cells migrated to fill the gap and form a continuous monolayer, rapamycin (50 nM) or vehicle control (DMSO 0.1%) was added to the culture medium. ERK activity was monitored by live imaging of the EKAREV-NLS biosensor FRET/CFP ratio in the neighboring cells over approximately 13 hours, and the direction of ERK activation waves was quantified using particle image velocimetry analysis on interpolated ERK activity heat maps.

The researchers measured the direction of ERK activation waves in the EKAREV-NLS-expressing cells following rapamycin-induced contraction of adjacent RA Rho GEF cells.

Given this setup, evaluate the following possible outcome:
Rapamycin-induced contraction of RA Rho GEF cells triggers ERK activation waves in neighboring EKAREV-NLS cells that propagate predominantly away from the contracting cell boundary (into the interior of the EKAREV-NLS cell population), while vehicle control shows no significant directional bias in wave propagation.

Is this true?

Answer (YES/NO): YES